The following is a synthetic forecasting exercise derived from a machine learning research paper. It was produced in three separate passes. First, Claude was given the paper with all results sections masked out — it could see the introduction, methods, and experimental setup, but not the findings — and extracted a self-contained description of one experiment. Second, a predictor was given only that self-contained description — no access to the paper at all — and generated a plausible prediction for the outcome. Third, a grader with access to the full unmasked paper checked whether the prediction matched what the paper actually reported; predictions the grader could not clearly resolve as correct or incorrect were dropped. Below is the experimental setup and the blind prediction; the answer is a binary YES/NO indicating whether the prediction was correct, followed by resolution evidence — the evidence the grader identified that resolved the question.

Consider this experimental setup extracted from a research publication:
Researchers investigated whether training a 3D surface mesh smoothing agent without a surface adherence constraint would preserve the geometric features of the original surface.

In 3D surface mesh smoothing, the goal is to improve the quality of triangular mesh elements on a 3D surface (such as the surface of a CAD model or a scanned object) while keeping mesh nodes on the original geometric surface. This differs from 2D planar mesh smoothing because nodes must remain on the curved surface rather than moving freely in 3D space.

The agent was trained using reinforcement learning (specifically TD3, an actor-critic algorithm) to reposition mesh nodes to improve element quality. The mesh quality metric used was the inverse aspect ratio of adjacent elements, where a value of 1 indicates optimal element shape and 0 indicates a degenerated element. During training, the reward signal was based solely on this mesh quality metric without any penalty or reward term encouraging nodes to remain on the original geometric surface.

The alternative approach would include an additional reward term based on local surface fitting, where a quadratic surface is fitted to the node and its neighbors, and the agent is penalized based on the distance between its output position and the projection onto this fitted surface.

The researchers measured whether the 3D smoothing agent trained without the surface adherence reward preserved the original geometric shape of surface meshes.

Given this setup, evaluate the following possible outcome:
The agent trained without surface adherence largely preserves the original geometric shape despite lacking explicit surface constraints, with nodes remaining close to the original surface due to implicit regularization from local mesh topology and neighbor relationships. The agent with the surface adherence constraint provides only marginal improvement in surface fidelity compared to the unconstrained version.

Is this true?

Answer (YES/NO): NO